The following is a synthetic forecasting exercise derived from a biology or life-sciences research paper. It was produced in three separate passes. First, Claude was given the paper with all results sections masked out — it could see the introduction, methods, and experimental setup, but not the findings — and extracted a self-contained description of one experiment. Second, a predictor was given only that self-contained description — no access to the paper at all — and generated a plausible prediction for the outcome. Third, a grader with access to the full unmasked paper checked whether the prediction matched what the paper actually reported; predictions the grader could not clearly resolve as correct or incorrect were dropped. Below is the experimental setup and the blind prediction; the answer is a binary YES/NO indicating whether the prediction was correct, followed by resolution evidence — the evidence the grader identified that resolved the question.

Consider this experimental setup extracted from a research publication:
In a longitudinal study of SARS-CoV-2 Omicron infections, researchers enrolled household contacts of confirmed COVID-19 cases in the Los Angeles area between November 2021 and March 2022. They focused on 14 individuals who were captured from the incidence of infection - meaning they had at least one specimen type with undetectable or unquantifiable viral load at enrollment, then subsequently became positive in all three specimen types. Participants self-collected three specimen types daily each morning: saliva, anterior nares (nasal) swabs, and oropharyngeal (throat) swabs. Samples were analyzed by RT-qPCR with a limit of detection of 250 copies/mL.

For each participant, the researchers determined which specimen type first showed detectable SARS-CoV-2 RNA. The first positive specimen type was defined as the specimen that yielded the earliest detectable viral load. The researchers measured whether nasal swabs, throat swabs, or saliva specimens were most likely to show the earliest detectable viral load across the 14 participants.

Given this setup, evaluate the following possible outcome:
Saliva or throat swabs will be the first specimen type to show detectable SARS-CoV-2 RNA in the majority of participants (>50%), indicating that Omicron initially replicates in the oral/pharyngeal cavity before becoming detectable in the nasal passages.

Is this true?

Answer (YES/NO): YES